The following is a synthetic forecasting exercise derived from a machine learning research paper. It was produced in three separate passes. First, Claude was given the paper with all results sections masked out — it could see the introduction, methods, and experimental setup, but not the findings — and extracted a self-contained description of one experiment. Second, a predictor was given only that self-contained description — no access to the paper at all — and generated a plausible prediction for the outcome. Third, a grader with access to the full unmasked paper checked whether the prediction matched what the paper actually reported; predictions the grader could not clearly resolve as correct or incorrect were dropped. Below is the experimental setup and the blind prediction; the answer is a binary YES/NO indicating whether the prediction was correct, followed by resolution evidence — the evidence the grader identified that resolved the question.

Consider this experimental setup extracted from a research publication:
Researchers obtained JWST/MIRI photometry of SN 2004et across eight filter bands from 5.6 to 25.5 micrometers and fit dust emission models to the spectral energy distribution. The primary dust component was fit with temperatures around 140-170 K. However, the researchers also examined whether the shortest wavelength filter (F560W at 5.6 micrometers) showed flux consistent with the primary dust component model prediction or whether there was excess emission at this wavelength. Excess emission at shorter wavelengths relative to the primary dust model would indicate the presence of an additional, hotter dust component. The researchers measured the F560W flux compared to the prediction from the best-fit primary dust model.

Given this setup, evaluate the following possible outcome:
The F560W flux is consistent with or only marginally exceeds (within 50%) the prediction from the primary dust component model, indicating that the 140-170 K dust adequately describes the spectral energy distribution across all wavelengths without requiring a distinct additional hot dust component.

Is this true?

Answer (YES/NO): NO